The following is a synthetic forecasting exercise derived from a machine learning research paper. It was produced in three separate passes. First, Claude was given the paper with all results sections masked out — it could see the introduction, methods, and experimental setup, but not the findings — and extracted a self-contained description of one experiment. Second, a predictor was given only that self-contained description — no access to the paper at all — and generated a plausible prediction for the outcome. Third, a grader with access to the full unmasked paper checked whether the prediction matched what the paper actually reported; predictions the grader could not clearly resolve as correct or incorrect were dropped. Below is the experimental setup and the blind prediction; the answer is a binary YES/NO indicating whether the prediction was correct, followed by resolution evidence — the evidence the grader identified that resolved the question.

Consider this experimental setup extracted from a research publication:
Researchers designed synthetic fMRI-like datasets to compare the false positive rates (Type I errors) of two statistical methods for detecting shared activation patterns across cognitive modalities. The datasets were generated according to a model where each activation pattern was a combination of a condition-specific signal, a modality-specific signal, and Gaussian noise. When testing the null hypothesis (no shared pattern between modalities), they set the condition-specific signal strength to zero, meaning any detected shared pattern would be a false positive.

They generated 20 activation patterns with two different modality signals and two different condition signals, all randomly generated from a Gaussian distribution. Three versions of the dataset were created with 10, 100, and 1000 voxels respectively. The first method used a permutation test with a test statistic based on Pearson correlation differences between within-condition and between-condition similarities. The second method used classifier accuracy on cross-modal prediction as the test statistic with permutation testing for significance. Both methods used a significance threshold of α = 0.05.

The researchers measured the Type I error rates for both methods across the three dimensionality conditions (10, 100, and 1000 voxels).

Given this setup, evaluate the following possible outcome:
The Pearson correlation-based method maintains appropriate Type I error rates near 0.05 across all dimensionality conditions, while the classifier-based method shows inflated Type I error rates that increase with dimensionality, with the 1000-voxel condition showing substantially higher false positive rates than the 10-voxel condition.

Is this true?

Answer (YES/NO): NO